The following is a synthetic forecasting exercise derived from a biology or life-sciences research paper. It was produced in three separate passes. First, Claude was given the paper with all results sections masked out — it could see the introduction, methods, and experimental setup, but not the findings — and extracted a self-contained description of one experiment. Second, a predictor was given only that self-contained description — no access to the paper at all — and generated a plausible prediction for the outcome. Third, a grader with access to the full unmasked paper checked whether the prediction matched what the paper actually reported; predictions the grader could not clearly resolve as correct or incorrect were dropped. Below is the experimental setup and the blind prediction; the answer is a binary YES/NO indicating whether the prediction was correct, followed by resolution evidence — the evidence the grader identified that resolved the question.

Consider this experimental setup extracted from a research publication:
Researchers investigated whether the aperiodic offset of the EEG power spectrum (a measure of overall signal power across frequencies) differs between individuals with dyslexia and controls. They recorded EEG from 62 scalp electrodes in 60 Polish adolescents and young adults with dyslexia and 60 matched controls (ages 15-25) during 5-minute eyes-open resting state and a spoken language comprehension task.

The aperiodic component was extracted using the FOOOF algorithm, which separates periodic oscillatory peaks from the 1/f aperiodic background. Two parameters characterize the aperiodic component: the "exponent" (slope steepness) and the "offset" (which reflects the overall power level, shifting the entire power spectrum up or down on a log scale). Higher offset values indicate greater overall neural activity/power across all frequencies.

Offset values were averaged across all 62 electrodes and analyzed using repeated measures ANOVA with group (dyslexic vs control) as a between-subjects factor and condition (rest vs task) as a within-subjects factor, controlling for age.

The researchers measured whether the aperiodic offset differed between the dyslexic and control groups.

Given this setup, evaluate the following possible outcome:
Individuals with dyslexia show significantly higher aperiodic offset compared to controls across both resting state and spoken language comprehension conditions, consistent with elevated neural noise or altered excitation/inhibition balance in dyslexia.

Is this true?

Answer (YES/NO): NO